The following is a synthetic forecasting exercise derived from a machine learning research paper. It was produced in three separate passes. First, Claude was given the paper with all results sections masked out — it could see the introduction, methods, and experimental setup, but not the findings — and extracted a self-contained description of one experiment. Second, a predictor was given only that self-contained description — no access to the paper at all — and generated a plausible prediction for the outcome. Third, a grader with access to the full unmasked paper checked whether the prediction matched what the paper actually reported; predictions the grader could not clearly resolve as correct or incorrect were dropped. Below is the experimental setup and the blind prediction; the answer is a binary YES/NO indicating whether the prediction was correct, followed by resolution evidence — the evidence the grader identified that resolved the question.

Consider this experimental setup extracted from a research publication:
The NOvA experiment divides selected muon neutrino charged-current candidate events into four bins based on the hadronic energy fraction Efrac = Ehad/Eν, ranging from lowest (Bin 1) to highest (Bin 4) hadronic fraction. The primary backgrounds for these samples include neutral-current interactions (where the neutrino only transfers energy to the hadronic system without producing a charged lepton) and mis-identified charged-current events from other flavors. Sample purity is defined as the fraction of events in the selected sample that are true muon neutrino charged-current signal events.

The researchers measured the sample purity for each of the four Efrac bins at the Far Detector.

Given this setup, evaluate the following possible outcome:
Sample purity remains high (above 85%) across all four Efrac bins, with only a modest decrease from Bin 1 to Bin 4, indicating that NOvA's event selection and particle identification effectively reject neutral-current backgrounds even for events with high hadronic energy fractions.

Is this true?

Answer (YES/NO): YES